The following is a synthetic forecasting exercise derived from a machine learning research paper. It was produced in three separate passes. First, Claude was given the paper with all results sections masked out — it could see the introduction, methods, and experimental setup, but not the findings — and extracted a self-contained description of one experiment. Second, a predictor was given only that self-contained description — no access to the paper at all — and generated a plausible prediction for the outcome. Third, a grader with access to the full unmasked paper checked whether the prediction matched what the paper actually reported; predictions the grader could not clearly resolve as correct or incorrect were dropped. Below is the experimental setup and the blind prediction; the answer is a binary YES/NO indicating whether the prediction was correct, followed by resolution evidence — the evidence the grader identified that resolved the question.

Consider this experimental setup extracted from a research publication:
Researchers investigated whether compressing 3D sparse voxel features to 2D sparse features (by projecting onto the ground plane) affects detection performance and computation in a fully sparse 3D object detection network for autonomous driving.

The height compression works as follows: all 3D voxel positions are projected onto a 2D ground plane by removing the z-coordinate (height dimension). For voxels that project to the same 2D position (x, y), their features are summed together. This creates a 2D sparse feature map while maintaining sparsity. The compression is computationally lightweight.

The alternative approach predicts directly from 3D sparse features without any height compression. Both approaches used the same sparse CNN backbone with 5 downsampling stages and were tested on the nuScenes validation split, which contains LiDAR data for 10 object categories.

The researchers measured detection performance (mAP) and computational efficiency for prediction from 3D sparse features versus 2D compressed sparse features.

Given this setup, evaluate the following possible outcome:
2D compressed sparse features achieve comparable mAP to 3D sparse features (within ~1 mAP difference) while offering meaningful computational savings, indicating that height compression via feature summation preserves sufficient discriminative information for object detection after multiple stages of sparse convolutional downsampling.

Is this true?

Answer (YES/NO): YES